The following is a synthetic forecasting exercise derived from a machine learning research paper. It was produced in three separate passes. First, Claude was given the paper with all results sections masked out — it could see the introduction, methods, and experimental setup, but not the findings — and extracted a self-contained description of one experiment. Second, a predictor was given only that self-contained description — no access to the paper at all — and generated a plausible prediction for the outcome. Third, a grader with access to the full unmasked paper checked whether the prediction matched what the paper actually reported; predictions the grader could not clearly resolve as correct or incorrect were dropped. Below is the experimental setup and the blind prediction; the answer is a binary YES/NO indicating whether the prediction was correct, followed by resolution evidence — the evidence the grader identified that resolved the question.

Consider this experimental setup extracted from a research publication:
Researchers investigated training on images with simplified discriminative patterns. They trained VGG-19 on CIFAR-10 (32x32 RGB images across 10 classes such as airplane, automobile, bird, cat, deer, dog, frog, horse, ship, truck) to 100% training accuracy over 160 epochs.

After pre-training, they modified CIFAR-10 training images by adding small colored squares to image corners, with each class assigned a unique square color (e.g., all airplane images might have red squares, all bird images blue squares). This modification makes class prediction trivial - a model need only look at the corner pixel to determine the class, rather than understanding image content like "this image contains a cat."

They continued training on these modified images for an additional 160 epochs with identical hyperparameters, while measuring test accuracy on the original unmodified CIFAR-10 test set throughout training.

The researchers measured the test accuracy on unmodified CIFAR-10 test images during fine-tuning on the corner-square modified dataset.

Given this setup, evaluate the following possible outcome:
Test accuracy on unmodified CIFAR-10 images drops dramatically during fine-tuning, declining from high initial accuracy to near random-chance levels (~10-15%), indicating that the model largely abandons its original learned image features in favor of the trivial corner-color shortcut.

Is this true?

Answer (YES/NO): YES